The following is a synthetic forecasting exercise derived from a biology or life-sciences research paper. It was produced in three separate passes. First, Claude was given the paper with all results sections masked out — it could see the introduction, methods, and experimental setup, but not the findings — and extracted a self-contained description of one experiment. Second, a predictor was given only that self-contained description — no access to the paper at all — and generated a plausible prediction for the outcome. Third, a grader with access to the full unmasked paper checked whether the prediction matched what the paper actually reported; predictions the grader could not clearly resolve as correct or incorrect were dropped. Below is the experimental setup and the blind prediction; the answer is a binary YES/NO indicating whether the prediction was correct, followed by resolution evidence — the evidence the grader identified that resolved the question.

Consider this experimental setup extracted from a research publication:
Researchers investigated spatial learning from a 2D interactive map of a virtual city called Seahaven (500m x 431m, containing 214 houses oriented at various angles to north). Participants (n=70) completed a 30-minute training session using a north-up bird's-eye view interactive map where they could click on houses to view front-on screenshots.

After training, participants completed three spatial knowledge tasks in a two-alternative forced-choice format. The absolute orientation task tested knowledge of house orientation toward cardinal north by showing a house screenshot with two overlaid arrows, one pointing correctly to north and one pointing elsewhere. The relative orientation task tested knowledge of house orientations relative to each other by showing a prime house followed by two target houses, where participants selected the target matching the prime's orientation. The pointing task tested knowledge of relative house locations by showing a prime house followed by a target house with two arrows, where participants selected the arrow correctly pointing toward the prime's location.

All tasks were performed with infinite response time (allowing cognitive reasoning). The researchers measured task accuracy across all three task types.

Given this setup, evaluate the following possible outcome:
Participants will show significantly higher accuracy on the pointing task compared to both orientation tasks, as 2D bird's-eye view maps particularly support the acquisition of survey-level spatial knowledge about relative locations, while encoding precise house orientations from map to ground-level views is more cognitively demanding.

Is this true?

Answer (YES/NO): NO